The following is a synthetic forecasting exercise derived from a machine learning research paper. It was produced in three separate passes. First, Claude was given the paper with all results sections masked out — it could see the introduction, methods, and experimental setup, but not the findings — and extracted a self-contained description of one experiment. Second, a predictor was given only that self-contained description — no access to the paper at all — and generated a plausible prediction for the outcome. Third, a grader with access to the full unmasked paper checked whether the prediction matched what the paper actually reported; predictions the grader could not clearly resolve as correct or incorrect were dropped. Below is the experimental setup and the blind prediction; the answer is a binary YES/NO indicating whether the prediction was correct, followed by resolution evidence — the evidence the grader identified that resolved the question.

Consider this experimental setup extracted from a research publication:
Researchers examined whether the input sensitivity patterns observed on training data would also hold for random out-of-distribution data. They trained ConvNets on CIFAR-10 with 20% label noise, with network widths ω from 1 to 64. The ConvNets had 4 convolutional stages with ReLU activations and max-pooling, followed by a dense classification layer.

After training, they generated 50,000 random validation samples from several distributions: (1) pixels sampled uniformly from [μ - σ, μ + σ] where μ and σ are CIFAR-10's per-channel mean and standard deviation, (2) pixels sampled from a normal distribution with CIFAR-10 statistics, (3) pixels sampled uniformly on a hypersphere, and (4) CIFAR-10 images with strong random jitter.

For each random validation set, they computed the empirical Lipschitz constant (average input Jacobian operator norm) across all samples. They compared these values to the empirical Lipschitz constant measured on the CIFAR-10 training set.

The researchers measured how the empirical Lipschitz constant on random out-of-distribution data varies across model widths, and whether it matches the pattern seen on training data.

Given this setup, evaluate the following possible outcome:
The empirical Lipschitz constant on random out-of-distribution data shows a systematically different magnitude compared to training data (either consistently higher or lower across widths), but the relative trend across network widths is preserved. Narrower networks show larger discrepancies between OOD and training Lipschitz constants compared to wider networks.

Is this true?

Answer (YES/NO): NO